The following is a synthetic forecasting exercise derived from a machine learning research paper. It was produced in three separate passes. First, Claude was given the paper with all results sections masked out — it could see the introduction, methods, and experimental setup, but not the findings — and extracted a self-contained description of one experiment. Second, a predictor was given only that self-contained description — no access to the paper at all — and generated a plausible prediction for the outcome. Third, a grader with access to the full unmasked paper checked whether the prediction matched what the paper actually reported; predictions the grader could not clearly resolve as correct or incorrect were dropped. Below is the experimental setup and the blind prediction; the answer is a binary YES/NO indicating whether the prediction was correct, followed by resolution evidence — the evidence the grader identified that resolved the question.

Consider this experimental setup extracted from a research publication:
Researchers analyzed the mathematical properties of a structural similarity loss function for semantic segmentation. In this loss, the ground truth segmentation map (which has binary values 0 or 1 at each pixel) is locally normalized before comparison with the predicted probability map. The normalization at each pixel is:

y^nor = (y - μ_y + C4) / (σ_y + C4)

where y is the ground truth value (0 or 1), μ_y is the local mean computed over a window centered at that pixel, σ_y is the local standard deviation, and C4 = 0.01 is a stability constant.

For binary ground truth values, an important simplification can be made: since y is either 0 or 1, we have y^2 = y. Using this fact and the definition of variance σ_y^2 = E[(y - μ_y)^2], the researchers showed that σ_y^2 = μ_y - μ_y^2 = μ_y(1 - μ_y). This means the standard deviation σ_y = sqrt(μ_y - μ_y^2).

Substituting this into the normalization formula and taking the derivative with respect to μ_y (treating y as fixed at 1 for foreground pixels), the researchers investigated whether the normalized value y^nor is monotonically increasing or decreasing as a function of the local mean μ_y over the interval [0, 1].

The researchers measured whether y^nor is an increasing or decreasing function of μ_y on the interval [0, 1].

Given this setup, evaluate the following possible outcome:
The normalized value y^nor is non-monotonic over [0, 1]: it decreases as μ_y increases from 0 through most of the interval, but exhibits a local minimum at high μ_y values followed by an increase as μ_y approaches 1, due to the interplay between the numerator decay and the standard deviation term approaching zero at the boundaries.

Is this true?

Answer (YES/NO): NO